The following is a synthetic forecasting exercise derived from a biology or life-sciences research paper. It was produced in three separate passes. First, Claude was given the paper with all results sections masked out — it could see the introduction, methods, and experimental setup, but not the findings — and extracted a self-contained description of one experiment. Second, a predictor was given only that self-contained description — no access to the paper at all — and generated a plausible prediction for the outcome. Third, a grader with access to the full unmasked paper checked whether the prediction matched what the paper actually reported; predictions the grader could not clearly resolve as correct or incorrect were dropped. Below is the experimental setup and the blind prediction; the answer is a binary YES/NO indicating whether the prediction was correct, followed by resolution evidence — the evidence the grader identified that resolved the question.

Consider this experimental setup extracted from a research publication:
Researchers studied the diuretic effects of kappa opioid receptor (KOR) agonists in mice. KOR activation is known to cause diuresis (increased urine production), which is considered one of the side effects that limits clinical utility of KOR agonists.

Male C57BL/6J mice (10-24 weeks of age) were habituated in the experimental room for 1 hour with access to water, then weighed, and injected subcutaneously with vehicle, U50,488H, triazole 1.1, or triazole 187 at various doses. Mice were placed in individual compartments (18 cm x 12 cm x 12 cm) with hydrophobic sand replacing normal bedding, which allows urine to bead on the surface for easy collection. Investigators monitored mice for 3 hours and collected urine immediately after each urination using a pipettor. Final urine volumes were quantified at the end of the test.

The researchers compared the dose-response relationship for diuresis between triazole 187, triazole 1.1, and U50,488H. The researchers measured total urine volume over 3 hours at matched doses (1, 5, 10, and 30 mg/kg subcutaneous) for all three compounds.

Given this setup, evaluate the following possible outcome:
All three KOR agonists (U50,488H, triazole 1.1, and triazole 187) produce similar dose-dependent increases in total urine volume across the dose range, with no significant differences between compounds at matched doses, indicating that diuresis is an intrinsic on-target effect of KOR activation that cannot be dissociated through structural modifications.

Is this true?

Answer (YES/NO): NO